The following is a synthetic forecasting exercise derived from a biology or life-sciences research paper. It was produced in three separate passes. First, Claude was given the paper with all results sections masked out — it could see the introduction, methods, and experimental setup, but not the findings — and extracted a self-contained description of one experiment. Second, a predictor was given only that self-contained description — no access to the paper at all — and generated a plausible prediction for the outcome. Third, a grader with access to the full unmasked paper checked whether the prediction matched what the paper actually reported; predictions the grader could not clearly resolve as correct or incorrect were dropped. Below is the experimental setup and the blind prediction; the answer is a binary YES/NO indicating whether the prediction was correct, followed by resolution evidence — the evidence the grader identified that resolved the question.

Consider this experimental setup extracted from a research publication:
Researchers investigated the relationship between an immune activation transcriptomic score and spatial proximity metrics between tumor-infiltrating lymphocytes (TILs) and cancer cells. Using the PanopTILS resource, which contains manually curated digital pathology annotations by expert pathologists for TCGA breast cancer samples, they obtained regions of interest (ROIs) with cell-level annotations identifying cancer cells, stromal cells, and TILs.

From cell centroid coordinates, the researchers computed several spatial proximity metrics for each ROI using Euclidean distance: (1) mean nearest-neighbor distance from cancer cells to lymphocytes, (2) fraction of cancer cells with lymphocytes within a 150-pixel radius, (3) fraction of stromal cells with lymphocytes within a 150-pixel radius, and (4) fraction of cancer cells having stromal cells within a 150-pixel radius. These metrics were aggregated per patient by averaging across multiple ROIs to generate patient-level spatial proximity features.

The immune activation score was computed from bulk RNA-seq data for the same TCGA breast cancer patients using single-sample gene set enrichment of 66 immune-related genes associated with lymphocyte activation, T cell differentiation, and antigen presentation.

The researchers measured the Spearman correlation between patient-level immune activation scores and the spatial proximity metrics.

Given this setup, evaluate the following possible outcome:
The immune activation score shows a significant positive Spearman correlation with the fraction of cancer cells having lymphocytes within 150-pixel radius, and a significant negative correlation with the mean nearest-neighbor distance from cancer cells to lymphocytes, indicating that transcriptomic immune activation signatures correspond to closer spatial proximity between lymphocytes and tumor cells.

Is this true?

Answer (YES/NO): NO